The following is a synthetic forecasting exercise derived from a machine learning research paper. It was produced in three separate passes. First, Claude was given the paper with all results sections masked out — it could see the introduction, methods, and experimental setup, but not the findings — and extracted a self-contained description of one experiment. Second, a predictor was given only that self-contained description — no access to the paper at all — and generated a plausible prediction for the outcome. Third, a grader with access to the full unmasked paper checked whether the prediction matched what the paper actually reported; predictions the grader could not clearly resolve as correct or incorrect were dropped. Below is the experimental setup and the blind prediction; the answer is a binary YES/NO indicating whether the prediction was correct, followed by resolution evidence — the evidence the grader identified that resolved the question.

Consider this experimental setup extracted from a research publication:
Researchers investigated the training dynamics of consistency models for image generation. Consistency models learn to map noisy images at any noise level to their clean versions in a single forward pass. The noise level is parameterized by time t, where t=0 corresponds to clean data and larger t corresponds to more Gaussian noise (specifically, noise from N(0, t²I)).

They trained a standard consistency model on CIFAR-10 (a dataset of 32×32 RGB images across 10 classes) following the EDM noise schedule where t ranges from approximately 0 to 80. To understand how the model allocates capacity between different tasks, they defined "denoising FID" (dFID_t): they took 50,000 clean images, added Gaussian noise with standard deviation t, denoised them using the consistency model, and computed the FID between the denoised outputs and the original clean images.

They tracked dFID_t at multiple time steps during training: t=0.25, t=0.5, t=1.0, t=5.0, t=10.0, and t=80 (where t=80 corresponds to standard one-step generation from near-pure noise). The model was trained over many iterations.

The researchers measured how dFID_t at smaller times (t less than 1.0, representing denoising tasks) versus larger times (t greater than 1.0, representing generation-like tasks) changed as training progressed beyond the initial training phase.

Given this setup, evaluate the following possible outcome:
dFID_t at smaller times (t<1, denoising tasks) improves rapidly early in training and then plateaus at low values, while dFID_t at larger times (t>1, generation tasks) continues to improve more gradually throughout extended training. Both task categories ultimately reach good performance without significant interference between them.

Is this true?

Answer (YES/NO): NO